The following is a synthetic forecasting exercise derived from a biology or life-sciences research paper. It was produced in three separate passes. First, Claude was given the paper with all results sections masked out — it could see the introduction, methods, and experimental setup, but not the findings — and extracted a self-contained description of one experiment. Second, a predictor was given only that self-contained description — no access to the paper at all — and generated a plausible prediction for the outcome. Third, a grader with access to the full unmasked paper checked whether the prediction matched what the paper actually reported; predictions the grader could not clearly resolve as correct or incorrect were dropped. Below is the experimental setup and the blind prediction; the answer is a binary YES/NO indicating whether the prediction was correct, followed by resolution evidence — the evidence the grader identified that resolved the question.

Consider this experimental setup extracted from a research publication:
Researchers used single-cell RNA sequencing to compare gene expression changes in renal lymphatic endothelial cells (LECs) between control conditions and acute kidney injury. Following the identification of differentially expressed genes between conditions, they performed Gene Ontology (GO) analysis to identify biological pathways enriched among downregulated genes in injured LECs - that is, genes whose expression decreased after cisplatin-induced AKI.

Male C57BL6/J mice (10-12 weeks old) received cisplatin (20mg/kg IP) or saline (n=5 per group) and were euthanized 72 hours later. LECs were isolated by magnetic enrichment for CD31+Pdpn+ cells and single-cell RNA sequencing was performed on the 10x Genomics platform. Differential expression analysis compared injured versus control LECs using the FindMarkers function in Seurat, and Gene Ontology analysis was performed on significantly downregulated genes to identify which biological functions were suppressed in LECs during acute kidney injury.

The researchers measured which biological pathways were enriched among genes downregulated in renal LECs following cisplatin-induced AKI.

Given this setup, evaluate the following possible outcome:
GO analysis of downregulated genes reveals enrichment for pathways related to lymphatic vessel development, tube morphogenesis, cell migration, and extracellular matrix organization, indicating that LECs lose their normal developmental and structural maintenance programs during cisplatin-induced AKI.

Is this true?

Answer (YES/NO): NO